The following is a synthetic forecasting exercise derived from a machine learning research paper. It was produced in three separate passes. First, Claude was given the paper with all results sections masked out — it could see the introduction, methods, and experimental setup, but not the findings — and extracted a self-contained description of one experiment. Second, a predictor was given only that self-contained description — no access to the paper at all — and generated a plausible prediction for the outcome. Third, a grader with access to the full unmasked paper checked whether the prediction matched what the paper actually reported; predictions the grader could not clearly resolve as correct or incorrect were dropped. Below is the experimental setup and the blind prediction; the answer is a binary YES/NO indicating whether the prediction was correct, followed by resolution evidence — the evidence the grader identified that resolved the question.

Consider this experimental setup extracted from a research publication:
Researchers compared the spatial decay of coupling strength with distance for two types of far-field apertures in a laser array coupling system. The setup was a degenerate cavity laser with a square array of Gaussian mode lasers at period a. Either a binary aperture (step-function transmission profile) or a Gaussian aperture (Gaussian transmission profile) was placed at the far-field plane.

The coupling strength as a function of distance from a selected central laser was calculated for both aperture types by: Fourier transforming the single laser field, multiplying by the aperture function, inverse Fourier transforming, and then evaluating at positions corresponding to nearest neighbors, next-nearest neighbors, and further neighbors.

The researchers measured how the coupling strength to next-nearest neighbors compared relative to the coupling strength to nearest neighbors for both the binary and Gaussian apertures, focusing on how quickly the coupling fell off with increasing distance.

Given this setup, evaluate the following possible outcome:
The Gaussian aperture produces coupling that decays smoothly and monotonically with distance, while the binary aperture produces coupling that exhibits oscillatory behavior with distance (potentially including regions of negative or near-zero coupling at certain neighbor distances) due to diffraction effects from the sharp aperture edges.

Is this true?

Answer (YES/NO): YES